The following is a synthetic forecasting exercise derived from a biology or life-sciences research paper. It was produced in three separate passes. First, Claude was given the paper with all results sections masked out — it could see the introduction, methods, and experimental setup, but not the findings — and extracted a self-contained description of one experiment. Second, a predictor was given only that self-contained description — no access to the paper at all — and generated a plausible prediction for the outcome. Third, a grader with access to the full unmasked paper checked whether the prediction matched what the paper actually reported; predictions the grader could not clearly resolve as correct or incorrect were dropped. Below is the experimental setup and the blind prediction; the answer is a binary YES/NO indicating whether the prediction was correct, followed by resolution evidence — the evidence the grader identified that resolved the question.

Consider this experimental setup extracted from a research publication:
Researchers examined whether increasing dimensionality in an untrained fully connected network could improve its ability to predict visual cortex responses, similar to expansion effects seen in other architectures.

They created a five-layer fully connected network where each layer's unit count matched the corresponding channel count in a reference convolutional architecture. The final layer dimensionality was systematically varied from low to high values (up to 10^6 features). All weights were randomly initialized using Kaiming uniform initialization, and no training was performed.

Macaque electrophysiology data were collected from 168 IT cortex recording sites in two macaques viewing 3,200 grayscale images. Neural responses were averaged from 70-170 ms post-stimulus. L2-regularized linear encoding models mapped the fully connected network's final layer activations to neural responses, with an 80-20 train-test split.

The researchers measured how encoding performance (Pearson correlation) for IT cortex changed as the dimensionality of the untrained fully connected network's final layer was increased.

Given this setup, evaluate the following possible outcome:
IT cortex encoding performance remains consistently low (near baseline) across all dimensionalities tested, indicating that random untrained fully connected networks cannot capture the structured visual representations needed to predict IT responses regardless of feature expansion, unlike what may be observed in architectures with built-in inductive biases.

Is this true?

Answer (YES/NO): NO